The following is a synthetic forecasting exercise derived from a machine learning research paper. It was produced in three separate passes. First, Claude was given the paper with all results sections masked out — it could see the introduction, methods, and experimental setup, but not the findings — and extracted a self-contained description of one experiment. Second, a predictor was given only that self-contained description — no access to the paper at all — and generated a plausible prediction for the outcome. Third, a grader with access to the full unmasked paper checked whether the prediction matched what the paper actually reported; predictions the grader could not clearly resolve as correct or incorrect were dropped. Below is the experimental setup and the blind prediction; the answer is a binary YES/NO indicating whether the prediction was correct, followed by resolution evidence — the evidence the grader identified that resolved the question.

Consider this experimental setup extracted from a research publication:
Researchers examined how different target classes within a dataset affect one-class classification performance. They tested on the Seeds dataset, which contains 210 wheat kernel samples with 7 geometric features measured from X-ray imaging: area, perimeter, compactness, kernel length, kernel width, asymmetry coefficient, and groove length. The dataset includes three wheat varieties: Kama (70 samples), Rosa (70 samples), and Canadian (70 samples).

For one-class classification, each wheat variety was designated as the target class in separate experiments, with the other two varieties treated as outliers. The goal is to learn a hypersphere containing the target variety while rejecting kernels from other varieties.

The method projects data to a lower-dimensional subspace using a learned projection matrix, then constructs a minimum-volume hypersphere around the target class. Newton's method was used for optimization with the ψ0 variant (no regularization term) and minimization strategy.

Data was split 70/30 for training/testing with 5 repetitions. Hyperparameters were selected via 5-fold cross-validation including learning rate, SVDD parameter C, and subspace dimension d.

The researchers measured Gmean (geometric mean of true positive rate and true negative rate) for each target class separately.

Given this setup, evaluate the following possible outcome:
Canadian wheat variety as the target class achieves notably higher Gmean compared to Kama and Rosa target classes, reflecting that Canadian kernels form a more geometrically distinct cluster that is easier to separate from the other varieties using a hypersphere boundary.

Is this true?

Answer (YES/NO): NO